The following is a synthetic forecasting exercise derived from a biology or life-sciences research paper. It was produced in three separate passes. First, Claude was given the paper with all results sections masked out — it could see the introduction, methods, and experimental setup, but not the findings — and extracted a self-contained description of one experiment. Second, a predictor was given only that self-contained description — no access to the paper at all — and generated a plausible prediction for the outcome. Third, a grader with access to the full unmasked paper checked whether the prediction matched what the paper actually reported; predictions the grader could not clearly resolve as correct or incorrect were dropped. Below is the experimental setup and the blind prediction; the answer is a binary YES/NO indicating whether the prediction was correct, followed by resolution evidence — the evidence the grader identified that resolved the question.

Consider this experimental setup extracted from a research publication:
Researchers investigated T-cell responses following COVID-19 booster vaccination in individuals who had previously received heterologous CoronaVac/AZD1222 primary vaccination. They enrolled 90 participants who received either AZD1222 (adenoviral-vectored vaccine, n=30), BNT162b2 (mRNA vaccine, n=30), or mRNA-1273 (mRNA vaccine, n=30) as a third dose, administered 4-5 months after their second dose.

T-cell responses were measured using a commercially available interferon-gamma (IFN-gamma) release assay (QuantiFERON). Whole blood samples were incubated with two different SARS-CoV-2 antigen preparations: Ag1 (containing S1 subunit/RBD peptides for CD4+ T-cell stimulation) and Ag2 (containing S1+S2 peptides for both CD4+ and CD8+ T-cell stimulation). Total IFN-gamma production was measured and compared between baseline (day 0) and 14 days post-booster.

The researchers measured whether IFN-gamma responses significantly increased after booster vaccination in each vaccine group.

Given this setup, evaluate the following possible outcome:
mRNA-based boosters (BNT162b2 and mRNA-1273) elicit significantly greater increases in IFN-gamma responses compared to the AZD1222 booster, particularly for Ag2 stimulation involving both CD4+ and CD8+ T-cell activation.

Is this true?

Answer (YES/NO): YES